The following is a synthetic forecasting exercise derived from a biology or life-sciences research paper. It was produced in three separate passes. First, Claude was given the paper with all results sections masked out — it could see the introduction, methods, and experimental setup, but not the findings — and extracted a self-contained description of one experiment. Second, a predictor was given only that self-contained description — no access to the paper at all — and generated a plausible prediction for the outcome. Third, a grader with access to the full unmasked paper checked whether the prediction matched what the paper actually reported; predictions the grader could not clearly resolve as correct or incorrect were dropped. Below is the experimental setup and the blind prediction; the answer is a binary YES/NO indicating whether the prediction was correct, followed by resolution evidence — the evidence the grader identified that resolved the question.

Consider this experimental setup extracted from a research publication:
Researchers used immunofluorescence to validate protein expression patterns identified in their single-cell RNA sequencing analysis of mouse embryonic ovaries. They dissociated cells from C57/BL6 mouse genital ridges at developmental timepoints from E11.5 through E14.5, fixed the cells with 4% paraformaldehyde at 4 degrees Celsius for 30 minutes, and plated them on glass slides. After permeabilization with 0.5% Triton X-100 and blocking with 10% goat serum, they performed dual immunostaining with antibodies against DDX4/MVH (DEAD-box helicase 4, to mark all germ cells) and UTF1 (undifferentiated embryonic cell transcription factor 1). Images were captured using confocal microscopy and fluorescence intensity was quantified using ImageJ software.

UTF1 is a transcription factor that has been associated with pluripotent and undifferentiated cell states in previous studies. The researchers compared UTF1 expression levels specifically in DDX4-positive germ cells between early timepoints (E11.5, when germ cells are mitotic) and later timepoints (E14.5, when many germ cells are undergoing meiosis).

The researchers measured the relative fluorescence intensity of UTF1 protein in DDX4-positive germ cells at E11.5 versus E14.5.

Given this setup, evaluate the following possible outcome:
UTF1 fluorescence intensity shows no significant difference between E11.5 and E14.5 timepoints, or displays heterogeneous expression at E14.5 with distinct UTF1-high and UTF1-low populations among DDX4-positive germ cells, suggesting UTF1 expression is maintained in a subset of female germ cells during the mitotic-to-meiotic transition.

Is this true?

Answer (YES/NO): NO